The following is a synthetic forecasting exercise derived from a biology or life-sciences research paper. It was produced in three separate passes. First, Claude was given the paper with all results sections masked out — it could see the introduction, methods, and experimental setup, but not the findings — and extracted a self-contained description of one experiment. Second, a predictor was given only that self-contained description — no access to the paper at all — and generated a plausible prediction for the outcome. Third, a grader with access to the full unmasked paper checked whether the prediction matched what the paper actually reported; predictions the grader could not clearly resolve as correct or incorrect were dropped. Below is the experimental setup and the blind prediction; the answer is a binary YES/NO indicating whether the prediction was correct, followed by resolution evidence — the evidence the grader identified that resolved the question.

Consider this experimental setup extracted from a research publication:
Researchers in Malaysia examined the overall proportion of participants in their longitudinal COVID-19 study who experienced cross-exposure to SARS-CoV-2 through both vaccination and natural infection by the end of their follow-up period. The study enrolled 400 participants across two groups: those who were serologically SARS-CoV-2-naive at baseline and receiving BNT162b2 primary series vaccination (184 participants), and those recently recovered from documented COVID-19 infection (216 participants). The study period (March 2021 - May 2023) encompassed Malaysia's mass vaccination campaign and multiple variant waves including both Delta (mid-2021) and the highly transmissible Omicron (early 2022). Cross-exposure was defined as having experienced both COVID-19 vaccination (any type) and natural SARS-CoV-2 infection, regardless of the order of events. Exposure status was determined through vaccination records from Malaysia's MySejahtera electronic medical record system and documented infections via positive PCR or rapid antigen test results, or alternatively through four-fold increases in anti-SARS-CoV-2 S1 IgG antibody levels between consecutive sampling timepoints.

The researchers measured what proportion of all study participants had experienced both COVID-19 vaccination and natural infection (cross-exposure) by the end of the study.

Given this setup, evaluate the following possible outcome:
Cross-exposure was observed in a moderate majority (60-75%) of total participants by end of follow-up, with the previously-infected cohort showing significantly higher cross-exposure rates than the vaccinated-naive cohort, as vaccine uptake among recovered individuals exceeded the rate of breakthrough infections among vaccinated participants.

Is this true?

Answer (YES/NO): NO